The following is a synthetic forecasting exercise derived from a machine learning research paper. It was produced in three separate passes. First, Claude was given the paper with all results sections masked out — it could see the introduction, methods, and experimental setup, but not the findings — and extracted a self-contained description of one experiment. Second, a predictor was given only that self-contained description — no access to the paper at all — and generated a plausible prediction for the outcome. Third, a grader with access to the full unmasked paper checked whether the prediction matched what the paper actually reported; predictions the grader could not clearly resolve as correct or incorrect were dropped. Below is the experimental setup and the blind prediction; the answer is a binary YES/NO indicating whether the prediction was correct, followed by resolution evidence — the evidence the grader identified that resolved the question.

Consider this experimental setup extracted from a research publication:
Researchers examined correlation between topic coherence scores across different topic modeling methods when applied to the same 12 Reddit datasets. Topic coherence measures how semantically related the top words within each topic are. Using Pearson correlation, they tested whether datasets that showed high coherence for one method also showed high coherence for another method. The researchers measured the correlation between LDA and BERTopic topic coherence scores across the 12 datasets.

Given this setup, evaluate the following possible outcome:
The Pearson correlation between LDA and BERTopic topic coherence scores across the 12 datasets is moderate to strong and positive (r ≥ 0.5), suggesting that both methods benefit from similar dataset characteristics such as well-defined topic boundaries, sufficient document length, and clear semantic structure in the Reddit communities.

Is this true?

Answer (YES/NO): NO